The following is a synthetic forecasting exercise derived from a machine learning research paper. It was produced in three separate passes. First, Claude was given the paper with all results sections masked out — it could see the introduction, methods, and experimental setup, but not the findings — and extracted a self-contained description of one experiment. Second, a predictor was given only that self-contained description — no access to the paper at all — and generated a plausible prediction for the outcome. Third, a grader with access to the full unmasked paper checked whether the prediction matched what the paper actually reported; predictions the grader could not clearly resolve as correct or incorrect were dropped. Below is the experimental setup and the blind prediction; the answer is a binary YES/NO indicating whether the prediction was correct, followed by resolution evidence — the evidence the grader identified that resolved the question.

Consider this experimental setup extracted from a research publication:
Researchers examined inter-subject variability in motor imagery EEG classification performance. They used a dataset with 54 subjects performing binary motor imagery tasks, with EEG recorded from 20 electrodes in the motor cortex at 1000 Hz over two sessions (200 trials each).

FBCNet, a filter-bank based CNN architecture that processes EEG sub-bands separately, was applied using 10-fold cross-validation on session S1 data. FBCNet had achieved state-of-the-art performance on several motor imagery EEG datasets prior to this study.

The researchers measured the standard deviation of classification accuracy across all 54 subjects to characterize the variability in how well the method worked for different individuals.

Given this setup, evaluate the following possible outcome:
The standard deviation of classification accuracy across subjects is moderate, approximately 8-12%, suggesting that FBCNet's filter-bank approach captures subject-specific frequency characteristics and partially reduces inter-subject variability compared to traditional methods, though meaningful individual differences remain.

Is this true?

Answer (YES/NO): NO